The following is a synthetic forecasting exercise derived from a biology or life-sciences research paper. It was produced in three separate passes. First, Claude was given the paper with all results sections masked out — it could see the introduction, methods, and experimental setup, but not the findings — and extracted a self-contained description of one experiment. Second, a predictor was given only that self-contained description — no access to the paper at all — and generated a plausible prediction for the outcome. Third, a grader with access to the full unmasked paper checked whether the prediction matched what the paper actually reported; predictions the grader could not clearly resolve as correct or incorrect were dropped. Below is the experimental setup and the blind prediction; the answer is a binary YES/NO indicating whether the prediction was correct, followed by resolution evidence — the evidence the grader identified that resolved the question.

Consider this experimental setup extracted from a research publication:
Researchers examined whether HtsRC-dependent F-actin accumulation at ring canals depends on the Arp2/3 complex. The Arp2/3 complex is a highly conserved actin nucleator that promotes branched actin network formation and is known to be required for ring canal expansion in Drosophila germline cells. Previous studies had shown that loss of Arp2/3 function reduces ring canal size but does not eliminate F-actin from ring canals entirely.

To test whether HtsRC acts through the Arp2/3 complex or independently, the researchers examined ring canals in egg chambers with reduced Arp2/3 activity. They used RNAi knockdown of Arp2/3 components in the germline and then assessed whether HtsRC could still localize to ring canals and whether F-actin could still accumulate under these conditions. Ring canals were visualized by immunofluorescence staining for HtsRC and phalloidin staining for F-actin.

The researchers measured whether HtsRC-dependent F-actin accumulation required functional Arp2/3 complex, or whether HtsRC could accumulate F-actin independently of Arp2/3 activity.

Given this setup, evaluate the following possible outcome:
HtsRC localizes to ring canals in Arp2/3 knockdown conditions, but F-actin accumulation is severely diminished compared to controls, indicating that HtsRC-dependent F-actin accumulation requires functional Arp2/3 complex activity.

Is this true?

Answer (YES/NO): NO